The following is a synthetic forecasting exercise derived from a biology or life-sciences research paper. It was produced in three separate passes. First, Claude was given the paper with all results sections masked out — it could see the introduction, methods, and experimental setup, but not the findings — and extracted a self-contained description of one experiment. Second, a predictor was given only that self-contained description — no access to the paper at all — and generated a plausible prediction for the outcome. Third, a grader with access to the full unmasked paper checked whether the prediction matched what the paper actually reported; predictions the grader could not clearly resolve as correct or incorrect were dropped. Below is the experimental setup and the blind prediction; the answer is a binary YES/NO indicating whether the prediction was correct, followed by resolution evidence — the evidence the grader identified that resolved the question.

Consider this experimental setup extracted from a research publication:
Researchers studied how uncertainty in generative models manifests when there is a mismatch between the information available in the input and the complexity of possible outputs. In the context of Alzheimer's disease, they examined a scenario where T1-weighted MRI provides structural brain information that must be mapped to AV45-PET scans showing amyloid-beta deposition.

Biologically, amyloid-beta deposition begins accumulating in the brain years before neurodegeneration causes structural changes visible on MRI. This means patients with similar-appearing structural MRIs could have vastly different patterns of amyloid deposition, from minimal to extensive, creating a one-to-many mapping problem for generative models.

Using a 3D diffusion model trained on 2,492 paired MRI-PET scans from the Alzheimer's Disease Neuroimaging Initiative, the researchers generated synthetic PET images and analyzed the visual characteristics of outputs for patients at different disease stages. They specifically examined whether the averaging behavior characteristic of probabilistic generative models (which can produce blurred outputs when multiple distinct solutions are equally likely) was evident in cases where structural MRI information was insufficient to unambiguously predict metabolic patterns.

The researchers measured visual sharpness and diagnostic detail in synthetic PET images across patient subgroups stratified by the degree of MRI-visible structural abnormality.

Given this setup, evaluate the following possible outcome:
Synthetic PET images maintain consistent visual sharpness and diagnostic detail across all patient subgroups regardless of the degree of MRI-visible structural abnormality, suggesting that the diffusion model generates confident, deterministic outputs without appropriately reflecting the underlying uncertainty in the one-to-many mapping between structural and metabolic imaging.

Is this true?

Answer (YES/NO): NO